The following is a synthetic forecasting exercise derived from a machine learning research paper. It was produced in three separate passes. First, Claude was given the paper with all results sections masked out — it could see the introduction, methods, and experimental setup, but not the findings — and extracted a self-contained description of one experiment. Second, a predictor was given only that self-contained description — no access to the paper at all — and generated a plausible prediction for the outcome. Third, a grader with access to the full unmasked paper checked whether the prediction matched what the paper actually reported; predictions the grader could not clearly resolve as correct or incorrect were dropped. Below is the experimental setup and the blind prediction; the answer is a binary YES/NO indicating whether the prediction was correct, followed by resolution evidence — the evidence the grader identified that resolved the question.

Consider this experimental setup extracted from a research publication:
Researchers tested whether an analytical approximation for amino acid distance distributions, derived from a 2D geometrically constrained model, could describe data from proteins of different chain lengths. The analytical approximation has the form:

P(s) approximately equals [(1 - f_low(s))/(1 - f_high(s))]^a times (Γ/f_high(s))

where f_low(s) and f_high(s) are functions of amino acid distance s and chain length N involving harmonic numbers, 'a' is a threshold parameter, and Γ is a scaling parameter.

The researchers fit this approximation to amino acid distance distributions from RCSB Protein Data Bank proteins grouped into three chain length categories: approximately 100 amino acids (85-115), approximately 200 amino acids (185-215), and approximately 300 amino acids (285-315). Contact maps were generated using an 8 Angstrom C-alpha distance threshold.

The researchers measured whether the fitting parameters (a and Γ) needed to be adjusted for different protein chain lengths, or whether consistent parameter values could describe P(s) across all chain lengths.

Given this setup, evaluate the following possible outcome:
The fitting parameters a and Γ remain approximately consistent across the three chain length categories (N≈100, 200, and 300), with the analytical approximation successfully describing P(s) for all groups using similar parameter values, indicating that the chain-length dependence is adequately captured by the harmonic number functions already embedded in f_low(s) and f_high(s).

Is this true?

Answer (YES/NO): NO